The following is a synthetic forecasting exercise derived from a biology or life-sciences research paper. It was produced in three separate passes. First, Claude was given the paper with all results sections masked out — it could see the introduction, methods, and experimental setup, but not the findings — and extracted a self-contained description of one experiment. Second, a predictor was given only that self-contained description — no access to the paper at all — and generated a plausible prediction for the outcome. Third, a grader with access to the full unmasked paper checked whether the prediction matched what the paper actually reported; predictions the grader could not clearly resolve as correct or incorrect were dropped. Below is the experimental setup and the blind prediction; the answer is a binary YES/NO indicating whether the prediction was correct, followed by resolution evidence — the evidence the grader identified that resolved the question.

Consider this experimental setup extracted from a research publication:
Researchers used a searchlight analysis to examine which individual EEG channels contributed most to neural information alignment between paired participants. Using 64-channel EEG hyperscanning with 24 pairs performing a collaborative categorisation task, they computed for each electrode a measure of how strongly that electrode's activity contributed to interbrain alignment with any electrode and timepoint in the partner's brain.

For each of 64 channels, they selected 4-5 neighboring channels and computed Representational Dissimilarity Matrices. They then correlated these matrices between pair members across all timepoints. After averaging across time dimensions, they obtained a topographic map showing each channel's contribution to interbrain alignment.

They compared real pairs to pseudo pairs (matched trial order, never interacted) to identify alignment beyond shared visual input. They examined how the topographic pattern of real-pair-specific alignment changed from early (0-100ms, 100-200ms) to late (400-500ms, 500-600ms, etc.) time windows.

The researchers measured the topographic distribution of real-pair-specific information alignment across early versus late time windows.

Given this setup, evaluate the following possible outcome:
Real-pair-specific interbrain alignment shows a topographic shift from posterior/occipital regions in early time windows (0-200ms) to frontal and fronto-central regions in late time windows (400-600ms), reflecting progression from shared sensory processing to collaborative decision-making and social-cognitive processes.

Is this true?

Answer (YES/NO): NO